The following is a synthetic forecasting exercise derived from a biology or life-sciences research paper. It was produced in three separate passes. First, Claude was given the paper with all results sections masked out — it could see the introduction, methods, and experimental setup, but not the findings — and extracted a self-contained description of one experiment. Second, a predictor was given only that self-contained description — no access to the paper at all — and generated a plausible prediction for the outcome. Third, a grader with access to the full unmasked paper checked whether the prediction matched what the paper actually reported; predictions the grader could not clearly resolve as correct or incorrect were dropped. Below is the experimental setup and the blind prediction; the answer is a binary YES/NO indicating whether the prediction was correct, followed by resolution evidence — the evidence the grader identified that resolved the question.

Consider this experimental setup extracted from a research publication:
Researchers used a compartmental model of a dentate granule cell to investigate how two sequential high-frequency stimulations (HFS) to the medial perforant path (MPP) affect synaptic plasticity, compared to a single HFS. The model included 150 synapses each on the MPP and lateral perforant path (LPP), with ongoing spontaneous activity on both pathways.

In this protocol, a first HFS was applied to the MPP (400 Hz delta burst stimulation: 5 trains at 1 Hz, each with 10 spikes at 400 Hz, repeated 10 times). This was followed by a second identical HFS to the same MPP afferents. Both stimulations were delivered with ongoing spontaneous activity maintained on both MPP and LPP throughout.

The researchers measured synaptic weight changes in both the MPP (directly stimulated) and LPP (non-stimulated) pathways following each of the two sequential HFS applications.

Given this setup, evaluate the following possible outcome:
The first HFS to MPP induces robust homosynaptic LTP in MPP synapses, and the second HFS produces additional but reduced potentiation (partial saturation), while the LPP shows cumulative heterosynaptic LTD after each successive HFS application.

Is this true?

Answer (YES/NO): YES